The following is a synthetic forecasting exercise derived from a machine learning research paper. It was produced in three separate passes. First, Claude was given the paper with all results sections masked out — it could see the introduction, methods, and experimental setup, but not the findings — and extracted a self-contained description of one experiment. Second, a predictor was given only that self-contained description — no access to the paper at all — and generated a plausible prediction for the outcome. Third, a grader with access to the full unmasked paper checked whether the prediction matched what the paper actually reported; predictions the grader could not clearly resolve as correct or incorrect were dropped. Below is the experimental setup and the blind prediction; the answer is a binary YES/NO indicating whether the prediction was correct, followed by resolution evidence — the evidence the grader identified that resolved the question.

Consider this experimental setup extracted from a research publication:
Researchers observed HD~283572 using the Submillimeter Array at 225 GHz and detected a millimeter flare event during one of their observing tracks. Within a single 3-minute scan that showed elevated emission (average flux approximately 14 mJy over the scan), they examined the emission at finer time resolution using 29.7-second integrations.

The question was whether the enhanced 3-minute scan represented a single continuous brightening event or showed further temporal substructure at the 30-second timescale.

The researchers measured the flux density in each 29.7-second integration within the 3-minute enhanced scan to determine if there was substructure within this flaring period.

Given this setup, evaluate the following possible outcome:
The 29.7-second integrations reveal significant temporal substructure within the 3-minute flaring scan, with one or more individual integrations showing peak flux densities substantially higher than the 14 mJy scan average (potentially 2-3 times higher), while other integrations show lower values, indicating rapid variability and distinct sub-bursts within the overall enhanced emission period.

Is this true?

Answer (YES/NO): YES